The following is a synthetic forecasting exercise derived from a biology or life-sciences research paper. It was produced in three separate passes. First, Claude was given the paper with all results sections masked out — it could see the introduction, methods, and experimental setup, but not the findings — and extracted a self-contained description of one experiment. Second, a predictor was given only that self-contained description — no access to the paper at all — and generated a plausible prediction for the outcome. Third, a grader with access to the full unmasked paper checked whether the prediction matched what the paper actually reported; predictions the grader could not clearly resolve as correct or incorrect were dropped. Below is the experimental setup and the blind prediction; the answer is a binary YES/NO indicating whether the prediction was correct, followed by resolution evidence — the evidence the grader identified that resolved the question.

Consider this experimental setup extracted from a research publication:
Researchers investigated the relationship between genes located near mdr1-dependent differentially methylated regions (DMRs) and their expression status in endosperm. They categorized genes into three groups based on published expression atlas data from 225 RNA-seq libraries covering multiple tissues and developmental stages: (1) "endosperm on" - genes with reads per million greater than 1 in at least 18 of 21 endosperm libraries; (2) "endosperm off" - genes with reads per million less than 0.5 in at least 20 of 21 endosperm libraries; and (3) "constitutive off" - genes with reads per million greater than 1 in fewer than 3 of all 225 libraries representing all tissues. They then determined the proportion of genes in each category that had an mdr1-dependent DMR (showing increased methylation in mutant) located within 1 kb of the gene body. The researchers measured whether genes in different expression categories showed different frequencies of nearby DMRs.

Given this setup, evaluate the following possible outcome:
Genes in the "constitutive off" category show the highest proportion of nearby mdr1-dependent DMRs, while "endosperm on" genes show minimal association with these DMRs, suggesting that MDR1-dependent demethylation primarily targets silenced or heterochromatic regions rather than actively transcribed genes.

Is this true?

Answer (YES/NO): NO